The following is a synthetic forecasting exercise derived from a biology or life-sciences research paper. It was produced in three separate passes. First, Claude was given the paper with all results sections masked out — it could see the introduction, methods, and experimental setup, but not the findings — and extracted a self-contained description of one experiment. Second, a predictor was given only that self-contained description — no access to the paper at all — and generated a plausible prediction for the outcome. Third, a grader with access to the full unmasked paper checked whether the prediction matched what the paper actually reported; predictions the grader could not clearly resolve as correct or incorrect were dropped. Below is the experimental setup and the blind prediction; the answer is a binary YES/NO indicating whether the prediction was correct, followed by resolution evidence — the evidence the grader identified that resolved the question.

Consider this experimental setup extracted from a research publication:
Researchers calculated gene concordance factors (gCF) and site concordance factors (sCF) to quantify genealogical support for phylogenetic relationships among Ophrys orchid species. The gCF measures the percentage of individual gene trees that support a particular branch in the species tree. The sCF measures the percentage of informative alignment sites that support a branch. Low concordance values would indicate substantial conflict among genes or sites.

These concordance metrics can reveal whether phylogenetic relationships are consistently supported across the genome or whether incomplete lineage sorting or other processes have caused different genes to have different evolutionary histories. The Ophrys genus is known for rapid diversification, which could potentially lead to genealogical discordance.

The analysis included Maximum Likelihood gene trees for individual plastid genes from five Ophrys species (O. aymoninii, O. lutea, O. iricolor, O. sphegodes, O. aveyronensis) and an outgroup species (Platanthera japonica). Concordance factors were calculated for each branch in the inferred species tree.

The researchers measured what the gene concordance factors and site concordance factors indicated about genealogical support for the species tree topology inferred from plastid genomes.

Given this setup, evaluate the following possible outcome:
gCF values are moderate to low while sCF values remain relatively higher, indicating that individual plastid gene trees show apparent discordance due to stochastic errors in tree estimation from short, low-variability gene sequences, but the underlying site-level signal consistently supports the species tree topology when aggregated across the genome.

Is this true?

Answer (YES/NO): YES